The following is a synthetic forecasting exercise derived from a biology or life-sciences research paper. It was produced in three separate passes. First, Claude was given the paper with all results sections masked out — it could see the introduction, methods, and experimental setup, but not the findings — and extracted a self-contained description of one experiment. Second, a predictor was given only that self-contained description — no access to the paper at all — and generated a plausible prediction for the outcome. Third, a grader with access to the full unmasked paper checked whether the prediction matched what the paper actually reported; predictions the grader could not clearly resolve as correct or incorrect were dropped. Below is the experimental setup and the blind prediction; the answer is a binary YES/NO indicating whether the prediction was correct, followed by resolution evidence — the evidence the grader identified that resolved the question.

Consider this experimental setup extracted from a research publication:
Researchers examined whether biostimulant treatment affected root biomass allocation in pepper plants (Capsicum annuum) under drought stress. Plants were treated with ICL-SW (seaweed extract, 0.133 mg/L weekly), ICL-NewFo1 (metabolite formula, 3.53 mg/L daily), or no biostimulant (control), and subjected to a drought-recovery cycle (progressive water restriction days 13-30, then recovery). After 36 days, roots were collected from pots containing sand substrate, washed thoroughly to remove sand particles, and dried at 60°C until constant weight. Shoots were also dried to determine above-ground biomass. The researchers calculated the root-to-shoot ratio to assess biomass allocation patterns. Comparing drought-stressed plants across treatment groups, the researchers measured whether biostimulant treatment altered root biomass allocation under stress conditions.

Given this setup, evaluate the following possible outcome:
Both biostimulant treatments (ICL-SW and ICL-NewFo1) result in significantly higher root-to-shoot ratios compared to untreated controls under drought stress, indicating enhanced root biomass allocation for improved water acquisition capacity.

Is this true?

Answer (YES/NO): NO